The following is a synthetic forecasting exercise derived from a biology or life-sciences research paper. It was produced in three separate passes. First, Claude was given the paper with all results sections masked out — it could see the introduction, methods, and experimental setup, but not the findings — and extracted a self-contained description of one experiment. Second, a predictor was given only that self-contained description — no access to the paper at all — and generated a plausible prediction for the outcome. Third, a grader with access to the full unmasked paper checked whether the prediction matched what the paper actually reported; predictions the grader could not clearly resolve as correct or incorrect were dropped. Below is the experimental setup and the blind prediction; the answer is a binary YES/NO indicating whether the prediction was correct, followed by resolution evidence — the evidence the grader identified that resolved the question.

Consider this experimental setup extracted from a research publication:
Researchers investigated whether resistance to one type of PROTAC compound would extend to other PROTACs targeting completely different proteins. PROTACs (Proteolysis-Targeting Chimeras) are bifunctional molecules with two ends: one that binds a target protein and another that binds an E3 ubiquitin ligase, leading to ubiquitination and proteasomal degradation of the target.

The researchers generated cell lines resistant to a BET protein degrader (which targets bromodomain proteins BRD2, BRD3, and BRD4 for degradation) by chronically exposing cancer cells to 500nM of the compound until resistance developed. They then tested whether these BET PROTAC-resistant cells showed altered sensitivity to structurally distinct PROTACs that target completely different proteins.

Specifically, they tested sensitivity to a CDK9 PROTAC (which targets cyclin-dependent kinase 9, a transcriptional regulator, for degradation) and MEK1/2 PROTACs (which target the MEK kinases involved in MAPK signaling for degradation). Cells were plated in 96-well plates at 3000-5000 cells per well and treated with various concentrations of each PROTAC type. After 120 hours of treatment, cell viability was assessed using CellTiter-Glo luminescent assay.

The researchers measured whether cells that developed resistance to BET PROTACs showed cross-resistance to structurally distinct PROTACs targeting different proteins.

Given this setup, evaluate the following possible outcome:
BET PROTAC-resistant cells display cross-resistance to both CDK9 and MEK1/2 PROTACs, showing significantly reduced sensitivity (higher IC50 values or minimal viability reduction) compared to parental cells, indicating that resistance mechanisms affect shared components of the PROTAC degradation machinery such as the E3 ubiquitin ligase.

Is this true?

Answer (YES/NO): NO